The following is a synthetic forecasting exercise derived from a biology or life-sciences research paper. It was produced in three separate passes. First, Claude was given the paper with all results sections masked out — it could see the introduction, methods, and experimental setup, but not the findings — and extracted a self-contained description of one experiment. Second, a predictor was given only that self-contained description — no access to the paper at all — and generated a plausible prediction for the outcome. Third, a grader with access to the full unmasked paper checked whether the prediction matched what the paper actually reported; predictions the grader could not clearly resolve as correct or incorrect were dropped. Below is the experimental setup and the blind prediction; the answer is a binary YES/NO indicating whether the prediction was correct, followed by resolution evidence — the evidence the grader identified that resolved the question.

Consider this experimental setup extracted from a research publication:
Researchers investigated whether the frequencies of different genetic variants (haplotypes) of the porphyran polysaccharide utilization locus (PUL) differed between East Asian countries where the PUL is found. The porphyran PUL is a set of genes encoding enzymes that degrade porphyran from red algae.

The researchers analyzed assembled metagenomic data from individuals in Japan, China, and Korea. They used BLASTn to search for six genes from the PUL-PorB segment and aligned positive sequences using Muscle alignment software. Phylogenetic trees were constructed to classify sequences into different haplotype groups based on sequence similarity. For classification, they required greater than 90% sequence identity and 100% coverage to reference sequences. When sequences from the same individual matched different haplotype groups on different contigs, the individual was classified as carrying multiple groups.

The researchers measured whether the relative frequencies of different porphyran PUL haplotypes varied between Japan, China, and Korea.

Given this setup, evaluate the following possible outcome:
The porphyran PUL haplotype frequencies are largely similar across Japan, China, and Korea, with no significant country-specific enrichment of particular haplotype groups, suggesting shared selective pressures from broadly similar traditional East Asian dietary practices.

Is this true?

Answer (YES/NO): NO